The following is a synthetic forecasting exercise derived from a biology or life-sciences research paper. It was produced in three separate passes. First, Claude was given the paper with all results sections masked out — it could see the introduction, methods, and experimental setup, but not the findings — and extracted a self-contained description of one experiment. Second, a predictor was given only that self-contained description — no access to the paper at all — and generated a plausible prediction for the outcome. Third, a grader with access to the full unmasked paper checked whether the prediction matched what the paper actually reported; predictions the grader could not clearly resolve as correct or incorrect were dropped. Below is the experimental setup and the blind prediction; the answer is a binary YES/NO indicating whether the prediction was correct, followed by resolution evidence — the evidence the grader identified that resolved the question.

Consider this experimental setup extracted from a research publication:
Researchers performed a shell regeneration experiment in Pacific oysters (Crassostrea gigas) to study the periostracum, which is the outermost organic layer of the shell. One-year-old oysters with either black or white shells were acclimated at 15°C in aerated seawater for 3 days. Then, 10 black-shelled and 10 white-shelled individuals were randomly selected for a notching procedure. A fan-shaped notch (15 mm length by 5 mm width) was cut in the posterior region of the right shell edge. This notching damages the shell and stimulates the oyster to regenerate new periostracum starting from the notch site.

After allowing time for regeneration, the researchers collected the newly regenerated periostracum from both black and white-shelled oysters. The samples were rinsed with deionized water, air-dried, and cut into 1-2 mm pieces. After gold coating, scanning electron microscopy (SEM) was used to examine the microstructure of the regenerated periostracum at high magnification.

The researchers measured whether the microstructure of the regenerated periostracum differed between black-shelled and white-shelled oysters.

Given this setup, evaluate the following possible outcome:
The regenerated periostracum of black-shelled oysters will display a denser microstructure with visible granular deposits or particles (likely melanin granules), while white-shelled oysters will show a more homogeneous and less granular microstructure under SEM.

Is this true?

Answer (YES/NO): NO